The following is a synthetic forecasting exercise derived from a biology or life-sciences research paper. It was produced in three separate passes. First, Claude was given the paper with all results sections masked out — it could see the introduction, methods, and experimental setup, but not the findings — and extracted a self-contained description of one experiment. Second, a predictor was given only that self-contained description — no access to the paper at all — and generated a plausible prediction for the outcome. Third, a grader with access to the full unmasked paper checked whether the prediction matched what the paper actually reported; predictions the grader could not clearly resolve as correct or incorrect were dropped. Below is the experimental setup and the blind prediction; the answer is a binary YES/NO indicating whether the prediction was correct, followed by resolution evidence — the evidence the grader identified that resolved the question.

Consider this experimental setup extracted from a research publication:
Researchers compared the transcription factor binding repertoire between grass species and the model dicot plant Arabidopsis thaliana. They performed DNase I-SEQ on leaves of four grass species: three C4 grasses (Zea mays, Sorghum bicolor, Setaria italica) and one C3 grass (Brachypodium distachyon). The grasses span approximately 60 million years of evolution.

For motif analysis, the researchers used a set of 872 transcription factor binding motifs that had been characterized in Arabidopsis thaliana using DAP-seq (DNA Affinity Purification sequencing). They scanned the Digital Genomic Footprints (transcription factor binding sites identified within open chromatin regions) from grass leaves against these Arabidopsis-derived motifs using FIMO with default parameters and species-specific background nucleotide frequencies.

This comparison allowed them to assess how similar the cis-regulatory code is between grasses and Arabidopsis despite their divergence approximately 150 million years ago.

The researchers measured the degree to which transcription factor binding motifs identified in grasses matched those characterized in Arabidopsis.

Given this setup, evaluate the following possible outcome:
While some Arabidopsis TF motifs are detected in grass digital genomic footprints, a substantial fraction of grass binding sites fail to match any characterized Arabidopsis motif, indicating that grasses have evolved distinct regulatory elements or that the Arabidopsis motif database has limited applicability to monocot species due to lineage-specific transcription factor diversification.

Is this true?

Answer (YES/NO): YES